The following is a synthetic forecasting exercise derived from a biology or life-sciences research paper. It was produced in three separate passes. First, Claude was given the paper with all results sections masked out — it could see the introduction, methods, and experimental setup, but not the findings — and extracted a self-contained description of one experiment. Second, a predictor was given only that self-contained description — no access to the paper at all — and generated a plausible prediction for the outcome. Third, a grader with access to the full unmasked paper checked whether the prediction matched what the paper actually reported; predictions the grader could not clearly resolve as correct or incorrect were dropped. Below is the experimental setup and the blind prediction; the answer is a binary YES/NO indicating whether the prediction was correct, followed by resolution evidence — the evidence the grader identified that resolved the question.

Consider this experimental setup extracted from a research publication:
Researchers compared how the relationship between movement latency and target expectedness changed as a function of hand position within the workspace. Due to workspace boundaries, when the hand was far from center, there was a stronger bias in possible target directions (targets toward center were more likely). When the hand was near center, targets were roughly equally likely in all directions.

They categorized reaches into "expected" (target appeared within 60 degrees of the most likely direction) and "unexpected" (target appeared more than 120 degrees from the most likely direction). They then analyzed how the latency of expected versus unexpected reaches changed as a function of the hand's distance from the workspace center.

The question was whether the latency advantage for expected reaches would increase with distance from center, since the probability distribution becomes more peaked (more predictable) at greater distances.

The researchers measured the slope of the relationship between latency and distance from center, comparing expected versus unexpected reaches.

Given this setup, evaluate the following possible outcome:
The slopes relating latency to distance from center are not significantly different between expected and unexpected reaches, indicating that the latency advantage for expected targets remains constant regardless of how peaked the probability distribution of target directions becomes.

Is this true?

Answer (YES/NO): NO